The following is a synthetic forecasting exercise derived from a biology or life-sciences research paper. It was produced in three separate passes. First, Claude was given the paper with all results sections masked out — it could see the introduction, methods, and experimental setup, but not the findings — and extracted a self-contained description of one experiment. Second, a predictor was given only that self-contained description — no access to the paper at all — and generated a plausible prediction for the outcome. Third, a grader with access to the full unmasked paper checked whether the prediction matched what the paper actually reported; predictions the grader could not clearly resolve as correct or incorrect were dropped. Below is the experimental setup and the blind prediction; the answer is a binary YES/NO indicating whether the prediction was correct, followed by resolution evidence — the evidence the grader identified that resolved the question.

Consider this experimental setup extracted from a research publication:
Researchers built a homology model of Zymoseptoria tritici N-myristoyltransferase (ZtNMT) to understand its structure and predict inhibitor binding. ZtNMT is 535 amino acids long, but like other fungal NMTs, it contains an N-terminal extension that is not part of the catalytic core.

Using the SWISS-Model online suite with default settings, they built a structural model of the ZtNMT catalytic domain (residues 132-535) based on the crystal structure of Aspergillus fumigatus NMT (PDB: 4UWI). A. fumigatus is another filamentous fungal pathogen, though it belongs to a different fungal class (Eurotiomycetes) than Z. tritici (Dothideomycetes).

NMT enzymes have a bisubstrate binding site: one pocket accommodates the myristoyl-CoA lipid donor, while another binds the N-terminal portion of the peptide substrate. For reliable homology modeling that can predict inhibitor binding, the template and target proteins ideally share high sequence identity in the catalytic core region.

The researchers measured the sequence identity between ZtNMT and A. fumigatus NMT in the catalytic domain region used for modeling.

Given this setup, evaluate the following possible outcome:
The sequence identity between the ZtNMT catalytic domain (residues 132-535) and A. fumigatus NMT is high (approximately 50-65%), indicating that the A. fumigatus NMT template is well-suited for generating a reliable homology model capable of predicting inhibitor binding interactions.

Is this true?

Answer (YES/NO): NO